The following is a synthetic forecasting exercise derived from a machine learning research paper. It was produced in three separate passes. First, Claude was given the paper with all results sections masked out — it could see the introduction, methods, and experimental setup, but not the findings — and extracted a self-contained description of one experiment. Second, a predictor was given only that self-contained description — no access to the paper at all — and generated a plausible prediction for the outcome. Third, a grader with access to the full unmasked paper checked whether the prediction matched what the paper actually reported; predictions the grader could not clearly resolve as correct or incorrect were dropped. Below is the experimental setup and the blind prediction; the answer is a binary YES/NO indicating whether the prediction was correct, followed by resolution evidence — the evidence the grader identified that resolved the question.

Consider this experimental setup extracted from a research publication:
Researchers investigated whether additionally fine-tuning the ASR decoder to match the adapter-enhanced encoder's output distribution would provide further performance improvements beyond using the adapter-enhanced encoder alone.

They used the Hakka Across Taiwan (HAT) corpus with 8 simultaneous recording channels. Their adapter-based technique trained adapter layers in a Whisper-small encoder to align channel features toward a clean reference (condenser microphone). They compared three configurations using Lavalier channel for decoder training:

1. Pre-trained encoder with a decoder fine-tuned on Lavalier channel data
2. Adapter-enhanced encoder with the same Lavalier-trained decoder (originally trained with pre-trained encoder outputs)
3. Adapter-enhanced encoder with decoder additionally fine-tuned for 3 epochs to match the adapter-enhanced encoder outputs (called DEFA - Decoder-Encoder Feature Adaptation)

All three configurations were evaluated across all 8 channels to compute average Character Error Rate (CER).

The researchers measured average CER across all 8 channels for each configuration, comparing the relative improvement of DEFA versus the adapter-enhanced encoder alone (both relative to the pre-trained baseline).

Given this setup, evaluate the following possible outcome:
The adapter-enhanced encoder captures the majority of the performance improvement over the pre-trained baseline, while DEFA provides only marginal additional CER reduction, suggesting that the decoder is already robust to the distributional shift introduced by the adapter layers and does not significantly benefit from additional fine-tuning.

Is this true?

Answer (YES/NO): NO